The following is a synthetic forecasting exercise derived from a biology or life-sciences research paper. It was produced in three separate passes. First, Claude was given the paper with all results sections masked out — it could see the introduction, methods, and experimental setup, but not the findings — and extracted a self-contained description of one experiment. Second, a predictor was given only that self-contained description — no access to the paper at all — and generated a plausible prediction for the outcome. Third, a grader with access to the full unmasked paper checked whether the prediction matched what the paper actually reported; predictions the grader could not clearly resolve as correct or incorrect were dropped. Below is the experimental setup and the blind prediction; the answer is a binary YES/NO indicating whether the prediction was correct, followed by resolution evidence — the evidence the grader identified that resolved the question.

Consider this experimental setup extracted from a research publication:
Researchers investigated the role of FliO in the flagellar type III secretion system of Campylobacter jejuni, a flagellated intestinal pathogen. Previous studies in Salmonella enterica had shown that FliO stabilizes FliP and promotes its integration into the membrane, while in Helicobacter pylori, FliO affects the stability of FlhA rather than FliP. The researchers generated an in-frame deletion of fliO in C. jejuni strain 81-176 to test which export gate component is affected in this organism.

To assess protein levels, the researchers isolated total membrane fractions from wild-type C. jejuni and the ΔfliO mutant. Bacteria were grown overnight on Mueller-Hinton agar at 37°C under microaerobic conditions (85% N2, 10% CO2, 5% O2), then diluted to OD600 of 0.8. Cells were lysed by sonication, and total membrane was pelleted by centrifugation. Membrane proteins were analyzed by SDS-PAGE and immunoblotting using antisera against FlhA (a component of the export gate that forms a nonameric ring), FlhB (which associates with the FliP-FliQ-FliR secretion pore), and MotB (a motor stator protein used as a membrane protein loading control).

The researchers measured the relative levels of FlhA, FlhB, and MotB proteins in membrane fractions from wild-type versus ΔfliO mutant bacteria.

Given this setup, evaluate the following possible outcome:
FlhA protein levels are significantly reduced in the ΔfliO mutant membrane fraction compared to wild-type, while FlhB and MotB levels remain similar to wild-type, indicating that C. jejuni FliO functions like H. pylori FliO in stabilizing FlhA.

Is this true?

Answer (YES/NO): NO